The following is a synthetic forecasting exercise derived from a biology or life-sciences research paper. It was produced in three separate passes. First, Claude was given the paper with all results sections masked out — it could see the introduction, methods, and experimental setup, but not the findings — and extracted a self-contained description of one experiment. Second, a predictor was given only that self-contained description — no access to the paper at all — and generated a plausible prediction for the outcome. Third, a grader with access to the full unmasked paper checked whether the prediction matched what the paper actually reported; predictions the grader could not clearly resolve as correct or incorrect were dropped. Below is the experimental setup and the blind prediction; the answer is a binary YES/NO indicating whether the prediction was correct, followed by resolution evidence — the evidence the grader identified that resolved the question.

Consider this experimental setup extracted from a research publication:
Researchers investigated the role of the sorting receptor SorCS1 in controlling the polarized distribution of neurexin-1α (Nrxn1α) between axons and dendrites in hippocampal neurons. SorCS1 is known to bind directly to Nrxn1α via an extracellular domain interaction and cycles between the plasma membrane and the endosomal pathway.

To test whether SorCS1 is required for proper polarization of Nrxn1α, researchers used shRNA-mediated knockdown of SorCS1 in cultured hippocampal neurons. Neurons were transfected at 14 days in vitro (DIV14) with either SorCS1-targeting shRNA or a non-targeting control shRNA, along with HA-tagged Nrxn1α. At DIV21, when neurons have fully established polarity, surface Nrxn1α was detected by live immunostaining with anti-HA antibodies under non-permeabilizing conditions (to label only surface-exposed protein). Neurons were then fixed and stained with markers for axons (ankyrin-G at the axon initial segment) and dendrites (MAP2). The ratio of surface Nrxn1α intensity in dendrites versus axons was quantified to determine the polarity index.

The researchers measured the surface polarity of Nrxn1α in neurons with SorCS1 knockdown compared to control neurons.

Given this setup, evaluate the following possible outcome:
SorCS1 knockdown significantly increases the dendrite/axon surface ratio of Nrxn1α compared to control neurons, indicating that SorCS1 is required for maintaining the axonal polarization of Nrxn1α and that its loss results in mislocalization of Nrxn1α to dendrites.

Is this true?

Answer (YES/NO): YES